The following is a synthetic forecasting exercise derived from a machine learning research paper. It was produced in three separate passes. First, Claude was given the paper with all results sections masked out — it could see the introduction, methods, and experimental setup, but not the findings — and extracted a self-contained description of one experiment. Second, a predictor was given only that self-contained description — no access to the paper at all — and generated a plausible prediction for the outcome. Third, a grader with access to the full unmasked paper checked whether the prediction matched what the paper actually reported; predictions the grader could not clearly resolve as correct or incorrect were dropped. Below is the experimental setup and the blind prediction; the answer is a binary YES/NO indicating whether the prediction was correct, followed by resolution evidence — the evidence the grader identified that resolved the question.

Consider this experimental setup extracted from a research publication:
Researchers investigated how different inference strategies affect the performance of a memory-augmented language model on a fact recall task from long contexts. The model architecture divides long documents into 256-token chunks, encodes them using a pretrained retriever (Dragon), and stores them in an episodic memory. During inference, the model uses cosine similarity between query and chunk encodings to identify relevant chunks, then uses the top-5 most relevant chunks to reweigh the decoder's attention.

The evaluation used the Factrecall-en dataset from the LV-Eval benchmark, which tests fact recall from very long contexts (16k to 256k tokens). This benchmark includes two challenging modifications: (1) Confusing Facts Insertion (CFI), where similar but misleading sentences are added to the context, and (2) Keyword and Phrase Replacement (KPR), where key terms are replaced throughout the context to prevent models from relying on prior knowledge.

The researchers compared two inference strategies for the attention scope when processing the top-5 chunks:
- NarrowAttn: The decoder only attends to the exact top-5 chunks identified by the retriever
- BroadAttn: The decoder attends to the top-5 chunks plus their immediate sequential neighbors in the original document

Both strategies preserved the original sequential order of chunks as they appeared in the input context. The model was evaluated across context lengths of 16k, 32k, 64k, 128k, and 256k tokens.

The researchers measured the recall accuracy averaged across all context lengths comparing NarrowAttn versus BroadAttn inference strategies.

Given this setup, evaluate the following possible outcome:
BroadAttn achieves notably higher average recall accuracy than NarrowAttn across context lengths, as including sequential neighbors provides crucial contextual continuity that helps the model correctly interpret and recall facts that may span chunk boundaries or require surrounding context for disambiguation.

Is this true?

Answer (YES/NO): YES